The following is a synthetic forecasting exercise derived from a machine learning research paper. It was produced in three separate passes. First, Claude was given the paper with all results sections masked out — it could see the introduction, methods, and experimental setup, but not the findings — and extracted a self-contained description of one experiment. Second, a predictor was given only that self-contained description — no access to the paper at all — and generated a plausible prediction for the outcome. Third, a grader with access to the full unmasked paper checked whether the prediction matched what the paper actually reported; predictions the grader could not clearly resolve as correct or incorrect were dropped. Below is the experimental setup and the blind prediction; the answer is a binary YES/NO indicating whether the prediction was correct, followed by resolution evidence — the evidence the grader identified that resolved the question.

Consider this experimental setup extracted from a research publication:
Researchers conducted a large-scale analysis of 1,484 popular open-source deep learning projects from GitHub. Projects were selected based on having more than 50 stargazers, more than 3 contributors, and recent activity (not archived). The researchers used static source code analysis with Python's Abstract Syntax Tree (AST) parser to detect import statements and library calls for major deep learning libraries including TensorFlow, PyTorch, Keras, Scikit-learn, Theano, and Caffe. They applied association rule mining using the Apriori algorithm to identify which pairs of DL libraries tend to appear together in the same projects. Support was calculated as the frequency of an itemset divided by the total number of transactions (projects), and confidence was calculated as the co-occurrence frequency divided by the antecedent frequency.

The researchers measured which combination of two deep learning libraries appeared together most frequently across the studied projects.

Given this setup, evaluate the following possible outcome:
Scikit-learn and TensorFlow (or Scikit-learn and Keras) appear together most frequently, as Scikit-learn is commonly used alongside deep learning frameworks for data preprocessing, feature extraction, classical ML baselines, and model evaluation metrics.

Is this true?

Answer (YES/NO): NO